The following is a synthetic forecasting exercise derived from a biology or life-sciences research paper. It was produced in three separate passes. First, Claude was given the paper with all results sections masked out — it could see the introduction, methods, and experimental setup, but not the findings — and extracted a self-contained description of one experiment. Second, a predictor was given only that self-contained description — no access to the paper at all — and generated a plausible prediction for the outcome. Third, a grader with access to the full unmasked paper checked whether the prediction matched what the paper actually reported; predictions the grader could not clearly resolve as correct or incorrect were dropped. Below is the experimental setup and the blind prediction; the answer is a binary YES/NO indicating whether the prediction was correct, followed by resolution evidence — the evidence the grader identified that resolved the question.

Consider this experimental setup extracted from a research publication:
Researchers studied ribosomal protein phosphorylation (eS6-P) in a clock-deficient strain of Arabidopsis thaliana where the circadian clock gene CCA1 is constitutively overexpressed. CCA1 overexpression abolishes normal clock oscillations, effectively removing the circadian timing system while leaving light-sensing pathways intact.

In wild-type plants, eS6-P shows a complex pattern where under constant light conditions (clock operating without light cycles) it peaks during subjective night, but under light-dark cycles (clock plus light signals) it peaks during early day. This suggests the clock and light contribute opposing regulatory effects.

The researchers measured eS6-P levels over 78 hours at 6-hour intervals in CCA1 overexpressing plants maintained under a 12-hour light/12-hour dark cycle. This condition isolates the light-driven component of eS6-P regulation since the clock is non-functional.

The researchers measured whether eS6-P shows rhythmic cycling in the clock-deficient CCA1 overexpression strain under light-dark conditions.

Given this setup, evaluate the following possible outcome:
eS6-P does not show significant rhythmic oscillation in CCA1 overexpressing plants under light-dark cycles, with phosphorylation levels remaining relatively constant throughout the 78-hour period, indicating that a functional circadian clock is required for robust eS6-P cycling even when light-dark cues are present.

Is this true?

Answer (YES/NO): NO